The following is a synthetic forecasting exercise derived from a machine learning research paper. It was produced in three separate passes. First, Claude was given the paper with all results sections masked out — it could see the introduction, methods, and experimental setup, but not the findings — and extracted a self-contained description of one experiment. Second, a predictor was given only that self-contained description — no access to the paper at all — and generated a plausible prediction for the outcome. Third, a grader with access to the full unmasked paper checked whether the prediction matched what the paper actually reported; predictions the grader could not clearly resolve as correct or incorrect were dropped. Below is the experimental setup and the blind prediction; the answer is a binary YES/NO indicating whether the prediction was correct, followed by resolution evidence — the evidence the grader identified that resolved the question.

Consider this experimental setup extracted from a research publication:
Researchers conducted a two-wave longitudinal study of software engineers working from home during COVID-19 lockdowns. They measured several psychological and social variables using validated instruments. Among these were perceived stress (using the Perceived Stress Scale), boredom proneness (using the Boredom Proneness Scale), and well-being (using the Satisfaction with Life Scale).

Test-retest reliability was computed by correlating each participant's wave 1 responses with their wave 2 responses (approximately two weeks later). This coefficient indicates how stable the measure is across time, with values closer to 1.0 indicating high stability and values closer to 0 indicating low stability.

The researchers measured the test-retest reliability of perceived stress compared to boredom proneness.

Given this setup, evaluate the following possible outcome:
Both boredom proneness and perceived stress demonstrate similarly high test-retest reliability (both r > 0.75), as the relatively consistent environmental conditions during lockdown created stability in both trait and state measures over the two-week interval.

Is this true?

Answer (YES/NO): NO